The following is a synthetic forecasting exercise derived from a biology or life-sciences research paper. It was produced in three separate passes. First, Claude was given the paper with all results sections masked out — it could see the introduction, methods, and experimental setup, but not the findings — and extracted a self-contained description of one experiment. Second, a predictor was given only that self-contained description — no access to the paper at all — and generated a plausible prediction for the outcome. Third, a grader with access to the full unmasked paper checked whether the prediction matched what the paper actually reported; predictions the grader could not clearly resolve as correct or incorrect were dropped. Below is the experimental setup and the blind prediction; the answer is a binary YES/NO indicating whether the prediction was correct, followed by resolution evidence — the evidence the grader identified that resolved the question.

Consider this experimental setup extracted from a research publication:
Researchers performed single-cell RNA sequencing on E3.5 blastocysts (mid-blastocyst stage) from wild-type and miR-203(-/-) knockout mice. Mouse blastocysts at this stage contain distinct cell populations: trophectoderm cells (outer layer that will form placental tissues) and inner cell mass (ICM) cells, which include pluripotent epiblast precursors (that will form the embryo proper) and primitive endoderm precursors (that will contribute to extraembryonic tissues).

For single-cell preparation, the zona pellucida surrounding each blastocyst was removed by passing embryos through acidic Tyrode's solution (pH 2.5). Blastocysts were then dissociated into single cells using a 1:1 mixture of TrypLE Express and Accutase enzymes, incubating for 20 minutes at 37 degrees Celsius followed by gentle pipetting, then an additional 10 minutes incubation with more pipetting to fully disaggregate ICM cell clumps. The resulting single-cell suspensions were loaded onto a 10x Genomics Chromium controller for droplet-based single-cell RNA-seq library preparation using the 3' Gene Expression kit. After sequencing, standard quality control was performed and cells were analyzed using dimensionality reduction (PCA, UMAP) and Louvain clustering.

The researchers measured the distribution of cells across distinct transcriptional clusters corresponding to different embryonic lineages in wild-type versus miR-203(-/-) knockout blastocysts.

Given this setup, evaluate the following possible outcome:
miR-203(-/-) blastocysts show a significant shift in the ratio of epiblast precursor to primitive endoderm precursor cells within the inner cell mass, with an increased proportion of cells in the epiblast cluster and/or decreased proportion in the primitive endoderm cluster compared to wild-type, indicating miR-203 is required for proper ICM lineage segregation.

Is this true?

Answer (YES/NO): NO